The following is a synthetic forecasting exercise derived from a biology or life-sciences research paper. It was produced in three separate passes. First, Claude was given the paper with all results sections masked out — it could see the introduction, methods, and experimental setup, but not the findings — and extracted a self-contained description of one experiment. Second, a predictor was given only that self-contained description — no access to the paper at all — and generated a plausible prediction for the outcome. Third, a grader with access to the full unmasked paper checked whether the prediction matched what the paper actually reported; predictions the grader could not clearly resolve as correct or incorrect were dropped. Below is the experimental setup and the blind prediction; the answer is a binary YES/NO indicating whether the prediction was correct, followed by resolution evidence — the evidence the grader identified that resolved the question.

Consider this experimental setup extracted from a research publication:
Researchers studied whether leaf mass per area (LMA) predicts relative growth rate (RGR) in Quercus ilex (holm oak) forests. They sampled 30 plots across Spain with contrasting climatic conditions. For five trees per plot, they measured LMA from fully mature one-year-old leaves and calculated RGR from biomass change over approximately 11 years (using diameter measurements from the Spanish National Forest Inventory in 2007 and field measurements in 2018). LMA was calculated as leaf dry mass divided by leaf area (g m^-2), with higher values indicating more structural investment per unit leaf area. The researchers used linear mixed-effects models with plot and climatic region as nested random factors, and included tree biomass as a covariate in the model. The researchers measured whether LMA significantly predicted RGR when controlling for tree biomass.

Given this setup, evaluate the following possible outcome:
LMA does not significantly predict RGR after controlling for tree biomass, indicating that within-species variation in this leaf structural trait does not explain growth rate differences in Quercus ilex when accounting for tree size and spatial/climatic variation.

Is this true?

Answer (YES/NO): YES